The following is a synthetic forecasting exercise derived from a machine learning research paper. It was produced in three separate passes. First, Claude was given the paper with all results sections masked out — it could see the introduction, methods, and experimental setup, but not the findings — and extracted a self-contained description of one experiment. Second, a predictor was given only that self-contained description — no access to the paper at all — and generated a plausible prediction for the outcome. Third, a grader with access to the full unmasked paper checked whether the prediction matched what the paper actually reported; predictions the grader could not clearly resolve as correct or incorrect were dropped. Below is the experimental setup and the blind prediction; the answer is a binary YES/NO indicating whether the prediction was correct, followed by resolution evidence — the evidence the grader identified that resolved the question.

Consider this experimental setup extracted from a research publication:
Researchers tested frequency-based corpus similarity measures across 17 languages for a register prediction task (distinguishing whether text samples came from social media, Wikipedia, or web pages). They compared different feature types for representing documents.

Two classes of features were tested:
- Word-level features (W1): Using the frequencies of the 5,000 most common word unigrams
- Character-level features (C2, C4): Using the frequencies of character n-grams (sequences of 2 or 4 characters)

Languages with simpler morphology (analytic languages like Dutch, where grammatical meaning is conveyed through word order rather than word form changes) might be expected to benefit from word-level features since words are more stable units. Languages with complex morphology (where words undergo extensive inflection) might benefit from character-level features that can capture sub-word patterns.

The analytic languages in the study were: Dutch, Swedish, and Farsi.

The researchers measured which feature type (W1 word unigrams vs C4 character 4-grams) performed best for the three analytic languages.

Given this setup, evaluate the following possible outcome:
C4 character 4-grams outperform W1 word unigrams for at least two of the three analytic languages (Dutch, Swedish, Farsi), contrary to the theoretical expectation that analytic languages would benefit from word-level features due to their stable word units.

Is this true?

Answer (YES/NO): NO